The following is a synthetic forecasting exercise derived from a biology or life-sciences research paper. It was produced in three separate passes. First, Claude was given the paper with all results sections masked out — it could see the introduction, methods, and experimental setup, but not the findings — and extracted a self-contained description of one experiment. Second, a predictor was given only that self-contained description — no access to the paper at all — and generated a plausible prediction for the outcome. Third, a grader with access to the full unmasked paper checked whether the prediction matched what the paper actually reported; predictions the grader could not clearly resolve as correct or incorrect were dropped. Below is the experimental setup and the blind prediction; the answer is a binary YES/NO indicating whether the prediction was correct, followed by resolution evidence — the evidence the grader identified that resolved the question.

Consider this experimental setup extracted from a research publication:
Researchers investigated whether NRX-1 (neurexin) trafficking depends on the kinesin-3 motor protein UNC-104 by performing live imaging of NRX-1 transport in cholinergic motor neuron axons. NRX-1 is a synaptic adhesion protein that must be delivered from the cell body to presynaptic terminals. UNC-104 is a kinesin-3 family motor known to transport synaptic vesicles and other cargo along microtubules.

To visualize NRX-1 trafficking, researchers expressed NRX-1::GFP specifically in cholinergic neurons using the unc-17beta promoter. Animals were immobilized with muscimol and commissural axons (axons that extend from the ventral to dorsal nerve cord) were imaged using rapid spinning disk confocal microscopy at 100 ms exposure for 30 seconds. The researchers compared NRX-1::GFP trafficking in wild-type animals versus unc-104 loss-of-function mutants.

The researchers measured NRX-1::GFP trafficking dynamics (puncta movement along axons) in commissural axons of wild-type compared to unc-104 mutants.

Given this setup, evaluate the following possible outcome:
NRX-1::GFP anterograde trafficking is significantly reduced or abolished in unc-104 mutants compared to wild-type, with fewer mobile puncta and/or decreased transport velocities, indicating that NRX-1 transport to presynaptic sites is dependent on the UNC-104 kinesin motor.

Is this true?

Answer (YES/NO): YES